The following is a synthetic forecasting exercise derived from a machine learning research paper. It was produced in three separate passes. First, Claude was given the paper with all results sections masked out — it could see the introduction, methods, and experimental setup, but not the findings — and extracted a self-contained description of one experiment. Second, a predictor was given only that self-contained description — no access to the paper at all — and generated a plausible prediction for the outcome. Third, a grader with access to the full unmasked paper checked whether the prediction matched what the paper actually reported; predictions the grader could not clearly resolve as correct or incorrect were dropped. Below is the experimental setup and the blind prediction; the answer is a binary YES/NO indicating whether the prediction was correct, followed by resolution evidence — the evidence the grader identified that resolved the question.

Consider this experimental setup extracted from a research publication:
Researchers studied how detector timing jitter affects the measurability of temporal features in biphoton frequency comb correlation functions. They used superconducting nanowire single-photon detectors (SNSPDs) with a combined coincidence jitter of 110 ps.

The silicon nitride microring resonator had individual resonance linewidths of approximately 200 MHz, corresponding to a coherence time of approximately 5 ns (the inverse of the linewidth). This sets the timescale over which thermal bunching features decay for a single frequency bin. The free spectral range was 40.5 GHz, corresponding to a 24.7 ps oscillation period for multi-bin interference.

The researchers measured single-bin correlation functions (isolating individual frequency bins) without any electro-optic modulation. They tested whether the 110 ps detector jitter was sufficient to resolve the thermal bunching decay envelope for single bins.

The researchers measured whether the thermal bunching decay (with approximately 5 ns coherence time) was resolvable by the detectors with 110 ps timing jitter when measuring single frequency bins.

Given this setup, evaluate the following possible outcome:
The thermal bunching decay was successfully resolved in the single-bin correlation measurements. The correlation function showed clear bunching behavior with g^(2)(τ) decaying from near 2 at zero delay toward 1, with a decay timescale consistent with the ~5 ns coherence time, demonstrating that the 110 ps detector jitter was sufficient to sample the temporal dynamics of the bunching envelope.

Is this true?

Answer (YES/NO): YES